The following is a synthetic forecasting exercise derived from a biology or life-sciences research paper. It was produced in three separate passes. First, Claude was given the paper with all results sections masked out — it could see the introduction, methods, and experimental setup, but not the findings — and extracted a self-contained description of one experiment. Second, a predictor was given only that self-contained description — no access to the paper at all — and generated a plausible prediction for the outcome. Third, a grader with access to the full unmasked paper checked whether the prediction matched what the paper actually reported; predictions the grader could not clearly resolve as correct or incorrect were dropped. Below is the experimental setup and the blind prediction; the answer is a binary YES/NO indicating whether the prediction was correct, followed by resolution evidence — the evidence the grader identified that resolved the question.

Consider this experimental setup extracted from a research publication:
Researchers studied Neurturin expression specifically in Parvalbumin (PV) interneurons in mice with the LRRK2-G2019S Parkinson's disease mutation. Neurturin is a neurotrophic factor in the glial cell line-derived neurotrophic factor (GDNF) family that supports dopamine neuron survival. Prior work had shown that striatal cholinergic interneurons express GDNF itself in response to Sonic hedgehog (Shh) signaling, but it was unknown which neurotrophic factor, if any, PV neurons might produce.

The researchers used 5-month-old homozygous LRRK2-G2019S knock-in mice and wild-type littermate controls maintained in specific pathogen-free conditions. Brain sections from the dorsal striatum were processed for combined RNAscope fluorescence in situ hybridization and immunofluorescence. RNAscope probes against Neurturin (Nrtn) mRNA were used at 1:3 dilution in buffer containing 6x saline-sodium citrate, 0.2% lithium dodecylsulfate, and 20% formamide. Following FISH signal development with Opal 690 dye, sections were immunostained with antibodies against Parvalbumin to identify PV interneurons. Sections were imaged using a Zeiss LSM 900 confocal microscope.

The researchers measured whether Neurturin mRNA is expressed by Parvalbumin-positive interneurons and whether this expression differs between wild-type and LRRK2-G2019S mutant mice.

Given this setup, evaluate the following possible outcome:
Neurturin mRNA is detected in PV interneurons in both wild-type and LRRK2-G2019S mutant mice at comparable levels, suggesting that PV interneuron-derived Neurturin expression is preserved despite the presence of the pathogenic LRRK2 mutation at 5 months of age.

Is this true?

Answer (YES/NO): NO